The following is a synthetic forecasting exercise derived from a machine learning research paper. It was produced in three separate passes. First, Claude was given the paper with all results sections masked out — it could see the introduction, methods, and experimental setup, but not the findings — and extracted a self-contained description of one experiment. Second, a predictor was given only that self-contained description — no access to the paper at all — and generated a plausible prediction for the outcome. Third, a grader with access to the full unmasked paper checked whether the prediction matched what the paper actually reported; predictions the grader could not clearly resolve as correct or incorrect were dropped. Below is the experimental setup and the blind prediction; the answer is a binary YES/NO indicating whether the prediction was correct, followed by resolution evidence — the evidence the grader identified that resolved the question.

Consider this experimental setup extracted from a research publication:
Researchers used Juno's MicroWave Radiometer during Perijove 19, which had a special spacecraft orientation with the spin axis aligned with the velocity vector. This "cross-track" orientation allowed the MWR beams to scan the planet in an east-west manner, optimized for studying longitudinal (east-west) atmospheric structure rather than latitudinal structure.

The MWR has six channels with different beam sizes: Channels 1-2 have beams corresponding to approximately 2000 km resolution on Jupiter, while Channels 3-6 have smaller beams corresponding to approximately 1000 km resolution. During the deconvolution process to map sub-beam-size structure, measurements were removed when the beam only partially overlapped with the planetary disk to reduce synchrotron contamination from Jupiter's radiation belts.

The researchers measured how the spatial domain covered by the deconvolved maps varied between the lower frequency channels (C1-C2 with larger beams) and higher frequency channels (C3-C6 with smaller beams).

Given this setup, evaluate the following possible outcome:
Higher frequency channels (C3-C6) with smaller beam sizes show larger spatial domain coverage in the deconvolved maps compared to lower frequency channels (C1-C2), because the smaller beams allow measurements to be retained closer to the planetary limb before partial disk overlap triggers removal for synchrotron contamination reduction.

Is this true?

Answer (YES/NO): YES